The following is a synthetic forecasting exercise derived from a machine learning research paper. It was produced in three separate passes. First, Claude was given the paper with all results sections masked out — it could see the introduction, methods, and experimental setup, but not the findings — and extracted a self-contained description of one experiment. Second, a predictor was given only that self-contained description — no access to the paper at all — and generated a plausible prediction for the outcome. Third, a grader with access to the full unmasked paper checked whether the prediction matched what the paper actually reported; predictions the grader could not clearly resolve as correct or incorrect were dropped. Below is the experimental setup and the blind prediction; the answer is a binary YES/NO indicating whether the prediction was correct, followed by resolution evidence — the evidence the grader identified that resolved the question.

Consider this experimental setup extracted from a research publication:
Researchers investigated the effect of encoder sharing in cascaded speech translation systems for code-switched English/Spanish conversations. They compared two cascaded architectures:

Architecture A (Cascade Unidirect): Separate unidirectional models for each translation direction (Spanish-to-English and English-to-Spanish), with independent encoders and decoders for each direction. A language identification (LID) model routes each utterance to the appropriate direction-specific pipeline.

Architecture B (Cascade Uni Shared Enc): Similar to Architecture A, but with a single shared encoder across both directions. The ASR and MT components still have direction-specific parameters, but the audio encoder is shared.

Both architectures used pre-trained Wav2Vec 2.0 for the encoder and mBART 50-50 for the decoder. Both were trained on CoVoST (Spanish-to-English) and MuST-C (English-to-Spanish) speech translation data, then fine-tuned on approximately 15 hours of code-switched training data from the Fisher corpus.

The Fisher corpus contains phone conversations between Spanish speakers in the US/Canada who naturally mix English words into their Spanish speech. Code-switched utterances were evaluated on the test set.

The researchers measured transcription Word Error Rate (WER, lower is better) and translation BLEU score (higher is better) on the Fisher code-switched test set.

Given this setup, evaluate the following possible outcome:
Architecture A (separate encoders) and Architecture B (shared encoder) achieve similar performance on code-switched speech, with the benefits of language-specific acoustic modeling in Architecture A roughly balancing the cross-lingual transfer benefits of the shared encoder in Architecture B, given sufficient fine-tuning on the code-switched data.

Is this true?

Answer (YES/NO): NO